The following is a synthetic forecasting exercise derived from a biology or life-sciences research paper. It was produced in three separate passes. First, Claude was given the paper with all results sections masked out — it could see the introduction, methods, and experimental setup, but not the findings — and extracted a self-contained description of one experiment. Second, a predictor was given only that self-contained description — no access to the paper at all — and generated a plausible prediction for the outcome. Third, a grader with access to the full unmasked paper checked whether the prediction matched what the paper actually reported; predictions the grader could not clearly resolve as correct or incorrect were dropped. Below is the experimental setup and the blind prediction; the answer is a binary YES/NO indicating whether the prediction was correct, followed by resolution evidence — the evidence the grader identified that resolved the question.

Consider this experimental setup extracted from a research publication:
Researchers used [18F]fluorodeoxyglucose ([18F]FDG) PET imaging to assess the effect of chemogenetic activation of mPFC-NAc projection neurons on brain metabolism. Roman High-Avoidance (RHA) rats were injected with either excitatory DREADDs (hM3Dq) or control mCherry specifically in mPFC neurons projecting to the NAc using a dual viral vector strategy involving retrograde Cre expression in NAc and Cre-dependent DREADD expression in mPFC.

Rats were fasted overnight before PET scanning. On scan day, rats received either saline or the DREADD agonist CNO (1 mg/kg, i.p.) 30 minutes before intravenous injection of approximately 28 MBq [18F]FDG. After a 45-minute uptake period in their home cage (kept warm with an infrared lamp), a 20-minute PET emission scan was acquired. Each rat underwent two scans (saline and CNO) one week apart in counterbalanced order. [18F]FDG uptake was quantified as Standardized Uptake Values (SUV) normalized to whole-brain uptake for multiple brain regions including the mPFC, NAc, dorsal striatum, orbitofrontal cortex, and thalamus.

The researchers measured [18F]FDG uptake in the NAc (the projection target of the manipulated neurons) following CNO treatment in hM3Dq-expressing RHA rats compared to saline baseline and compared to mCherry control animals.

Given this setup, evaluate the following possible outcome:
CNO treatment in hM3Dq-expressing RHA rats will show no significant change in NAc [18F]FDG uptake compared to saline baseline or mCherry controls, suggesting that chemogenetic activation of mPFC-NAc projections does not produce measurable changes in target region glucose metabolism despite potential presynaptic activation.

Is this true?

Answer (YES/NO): YES